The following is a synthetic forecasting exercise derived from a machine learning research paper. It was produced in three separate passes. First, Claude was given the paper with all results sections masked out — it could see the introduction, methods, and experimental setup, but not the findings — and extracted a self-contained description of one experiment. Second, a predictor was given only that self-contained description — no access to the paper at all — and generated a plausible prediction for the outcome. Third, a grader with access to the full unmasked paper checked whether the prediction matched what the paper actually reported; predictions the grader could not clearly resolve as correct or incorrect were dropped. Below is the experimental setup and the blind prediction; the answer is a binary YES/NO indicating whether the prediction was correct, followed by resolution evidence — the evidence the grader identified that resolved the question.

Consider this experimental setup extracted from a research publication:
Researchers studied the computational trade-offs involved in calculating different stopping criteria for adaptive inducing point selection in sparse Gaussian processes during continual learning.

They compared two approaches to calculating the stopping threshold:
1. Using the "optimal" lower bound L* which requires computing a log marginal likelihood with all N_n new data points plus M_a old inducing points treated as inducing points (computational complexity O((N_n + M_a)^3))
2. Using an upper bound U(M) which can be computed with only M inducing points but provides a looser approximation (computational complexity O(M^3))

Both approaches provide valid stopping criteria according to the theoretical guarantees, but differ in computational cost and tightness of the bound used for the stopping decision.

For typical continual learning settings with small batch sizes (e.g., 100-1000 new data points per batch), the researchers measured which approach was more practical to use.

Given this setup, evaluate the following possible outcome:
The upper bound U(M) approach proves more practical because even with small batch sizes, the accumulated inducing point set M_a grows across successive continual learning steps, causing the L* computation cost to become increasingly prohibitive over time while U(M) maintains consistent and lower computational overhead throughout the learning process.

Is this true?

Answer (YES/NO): NO